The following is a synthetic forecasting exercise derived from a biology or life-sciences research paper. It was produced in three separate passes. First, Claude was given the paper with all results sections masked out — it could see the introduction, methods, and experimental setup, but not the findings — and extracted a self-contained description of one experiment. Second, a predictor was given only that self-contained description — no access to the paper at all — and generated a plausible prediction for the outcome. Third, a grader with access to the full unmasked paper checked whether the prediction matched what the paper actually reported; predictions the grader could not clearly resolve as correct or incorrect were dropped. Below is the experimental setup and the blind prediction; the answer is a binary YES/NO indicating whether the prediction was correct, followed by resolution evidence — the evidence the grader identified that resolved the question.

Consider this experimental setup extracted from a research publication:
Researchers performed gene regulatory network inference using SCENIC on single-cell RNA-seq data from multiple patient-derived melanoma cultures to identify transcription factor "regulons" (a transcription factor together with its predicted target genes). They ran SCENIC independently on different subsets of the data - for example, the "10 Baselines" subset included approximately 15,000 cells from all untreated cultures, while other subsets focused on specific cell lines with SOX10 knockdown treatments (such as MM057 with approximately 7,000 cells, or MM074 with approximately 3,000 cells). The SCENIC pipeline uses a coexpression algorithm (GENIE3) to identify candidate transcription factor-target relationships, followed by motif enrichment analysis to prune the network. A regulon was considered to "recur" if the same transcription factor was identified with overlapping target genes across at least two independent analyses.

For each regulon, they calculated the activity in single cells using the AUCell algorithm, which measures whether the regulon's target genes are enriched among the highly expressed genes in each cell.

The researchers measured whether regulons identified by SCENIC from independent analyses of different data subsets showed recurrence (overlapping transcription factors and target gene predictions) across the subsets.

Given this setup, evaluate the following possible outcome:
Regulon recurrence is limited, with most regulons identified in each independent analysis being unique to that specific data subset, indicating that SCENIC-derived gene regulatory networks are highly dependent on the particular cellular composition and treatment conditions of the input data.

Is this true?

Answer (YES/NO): NO